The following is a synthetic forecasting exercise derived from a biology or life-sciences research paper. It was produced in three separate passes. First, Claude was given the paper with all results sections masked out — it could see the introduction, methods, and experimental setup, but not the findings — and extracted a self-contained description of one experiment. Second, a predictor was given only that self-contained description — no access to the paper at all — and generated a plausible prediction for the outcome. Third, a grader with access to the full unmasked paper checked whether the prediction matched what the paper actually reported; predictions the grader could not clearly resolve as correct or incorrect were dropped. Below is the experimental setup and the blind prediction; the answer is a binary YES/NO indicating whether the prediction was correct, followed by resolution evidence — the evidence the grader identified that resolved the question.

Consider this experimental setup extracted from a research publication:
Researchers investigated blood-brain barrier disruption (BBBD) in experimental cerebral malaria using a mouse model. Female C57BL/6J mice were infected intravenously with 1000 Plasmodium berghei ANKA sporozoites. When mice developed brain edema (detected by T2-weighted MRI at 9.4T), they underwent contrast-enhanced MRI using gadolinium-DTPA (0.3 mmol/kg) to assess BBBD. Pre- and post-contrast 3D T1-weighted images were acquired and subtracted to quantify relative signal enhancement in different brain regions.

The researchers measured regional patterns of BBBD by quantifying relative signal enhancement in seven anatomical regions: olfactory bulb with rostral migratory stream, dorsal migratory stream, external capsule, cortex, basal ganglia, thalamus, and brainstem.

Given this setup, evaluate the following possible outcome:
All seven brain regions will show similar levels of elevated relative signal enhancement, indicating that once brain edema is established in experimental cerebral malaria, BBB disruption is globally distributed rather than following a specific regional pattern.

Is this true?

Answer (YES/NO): NO